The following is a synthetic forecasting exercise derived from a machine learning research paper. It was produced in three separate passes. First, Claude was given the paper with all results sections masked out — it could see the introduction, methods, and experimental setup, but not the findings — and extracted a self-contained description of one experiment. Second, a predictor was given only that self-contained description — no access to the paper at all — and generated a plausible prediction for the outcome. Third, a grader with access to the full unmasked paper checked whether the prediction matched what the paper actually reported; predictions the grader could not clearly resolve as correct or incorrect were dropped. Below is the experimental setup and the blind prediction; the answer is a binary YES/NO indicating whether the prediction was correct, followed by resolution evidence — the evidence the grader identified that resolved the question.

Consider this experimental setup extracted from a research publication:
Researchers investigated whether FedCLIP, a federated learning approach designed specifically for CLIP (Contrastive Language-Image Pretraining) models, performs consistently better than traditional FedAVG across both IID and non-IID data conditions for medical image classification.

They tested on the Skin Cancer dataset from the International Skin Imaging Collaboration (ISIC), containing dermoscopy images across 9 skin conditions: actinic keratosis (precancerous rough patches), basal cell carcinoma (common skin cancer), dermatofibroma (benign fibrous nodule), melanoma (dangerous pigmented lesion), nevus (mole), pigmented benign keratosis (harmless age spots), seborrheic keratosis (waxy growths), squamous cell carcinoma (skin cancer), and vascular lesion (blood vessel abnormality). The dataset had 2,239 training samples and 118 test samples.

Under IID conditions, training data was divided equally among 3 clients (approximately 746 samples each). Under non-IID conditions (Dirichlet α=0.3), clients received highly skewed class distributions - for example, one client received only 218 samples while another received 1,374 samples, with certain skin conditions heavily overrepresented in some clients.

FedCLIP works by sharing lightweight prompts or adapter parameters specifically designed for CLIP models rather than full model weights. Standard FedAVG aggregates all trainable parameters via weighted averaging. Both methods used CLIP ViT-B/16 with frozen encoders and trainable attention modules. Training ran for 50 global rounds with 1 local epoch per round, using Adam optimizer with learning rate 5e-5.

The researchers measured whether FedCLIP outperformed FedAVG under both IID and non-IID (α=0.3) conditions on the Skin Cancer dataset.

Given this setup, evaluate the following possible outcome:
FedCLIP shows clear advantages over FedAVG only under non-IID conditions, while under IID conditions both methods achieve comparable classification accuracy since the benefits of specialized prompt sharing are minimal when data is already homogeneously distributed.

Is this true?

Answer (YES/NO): YES